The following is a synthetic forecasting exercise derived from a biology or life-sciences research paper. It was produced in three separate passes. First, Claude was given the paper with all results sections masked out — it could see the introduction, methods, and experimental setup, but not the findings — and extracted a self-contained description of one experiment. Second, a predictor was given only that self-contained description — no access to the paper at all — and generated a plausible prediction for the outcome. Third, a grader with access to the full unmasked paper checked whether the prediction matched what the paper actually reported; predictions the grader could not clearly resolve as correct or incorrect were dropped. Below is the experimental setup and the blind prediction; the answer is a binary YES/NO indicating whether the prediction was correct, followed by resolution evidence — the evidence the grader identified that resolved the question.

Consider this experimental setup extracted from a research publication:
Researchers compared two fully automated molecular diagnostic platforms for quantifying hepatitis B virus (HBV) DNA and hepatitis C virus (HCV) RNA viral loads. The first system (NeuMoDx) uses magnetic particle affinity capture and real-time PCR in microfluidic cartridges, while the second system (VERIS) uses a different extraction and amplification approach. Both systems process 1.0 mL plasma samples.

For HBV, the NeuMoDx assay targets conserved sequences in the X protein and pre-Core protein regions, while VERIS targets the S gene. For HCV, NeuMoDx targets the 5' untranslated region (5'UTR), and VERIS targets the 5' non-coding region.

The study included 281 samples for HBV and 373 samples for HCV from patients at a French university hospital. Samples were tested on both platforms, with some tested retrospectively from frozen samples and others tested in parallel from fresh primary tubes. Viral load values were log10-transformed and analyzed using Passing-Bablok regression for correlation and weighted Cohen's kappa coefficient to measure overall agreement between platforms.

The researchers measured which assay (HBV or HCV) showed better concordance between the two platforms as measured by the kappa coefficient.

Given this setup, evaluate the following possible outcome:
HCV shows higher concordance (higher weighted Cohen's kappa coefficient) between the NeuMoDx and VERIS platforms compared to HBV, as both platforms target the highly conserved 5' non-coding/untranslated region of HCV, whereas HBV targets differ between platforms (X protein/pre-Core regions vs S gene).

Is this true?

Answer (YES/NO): YES